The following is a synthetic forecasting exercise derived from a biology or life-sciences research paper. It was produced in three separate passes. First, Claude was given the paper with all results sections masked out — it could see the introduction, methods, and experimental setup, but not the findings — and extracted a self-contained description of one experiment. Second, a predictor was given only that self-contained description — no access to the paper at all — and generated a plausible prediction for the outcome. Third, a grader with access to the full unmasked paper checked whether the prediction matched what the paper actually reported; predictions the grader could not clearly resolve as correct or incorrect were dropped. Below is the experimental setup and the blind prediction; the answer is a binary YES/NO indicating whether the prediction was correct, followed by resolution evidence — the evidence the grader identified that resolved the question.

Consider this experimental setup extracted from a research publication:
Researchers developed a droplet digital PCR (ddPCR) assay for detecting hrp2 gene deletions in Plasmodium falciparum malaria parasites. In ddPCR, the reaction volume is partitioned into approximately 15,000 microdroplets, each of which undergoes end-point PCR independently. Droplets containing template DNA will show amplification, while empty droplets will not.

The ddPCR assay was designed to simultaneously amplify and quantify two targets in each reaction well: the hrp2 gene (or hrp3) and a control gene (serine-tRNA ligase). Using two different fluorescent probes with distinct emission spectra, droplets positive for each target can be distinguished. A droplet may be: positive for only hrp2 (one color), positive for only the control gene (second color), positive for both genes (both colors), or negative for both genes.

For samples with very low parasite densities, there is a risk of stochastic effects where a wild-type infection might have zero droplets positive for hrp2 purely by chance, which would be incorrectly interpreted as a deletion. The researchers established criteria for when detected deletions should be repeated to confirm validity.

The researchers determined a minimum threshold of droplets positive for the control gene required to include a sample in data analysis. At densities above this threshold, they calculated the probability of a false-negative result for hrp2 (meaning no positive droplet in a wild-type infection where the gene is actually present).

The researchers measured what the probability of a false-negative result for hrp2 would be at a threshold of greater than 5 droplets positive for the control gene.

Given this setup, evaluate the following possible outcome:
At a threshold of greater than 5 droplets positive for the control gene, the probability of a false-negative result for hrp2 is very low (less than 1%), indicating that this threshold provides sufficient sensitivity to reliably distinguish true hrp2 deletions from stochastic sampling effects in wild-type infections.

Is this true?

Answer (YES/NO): YES